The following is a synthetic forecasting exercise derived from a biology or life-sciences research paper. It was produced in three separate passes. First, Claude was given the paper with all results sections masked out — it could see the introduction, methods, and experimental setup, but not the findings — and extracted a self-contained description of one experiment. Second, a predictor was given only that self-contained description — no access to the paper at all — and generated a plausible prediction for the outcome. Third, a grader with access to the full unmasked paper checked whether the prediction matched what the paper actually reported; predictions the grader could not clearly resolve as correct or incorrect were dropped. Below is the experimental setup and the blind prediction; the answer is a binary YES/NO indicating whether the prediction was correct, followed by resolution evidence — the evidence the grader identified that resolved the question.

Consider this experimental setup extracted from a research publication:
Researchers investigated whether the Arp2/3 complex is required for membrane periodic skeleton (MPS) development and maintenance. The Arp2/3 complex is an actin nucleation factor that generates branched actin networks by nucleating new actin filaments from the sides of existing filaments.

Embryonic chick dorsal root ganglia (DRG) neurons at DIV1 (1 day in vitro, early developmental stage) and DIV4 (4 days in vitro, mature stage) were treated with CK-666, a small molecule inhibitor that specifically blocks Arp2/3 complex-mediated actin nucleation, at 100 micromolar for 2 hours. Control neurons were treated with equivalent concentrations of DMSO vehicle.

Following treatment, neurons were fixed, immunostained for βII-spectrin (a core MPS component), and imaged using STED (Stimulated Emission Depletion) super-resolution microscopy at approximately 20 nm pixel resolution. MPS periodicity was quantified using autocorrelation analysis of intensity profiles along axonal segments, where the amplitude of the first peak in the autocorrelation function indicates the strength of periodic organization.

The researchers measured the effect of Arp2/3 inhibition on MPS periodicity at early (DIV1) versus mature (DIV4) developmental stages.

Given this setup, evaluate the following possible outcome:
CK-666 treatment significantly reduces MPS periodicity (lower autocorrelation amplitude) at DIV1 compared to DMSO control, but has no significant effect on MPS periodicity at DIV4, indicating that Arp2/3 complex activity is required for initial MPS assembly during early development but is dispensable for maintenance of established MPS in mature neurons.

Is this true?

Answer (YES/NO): NO